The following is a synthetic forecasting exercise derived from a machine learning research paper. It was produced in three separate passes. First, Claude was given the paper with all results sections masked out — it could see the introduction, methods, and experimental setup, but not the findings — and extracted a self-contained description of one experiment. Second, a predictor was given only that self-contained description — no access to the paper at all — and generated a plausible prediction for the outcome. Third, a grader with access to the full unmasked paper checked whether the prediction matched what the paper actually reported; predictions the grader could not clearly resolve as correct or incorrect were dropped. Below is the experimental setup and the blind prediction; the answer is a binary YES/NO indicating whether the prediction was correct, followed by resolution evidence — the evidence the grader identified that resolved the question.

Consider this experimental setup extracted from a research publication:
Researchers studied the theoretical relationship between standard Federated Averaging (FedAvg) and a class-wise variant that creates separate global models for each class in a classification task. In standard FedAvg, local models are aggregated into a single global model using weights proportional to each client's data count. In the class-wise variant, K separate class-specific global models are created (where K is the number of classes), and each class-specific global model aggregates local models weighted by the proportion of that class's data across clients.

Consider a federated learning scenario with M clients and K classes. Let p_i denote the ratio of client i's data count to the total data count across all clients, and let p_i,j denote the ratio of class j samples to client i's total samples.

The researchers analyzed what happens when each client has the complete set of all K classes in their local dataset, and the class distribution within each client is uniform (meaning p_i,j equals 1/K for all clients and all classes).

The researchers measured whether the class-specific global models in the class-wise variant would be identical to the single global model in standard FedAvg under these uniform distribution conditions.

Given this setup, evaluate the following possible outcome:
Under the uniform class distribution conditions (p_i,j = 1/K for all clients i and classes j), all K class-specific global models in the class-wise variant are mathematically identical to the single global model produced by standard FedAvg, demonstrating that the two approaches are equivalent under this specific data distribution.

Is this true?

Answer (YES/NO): YES